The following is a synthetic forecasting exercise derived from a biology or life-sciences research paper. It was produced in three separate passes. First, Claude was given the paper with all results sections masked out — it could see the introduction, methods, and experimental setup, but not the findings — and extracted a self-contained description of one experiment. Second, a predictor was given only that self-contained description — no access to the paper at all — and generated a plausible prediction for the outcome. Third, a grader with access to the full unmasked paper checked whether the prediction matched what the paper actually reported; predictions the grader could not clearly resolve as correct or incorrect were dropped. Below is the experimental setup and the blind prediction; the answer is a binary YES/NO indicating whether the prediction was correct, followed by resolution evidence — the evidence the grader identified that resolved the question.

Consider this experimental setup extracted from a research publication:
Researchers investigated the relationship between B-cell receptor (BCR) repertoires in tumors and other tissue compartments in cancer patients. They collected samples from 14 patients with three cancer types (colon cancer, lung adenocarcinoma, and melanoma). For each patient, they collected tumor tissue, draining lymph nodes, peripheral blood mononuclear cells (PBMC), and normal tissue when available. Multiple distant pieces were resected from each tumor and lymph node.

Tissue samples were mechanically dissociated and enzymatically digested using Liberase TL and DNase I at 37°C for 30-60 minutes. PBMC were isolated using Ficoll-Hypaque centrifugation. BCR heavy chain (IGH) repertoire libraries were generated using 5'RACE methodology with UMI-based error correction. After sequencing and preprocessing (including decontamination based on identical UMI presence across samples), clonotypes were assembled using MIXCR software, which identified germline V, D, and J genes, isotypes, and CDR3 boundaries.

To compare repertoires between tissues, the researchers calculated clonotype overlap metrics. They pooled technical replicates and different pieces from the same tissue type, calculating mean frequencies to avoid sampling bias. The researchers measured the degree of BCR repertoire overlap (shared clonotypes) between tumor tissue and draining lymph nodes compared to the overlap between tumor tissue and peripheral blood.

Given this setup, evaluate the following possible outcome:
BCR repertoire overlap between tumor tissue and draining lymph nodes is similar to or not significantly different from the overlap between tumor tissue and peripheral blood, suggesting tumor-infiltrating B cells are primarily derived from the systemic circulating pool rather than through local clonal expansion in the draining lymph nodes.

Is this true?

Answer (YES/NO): NO